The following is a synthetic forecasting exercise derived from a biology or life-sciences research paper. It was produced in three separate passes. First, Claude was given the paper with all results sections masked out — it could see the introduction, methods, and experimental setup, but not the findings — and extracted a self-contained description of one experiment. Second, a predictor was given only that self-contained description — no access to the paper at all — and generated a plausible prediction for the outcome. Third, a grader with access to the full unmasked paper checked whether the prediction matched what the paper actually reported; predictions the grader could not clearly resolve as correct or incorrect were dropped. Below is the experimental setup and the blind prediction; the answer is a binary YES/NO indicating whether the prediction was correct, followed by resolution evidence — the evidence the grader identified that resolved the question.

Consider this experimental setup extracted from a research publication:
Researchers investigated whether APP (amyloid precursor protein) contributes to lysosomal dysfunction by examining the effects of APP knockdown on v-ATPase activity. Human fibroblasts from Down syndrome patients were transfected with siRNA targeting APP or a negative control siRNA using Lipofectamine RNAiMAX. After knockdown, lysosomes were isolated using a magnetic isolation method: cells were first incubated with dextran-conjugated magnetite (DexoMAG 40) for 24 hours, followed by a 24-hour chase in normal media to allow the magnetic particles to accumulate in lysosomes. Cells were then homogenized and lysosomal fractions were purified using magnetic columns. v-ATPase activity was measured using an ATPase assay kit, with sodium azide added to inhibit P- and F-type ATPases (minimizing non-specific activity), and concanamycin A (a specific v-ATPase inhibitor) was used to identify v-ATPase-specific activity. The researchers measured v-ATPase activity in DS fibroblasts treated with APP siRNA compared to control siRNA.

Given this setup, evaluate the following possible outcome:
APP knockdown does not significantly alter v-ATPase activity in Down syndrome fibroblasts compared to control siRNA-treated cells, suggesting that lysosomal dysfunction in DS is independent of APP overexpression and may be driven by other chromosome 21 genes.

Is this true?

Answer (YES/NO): NO